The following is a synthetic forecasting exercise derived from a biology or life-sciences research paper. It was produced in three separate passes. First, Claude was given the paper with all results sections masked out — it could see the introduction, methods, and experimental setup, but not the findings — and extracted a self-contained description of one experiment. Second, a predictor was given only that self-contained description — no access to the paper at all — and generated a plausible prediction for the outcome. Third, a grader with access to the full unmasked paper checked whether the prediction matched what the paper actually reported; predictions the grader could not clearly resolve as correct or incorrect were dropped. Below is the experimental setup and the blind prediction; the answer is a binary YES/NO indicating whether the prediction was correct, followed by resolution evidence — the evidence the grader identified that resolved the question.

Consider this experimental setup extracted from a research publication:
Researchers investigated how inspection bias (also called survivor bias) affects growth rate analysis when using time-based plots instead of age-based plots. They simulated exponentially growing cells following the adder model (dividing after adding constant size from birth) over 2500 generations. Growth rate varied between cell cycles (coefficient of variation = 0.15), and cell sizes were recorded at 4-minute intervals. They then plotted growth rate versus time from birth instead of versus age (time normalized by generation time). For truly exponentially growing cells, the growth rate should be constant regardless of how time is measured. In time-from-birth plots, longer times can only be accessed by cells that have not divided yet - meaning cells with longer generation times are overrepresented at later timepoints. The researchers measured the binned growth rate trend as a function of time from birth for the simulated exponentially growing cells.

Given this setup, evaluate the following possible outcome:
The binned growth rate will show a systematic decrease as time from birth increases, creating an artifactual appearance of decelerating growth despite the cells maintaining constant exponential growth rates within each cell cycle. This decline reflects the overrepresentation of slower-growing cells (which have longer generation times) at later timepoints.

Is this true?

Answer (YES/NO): YES